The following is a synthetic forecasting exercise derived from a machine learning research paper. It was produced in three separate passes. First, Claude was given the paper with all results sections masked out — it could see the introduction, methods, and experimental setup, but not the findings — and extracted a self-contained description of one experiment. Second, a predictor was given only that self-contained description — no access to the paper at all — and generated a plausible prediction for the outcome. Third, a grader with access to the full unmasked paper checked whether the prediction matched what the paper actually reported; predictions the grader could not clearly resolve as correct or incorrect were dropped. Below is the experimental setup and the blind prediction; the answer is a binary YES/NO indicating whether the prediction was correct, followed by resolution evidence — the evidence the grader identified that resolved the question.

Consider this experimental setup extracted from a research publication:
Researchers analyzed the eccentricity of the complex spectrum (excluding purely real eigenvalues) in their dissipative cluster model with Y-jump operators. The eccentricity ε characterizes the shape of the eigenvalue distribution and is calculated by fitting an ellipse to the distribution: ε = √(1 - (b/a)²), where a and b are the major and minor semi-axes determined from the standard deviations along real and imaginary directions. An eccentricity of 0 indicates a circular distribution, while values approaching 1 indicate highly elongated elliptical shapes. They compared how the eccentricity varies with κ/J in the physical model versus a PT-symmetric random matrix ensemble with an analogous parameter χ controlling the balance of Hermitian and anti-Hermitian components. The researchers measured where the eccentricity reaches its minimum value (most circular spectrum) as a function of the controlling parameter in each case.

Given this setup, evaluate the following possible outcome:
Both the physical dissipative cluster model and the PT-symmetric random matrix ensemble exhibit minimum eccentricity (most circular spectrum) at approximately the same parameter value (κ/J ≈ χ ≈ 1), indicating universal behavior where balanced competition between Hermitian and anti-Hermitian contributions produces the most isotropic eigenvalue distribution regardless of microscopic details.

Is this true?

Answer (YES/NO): NO